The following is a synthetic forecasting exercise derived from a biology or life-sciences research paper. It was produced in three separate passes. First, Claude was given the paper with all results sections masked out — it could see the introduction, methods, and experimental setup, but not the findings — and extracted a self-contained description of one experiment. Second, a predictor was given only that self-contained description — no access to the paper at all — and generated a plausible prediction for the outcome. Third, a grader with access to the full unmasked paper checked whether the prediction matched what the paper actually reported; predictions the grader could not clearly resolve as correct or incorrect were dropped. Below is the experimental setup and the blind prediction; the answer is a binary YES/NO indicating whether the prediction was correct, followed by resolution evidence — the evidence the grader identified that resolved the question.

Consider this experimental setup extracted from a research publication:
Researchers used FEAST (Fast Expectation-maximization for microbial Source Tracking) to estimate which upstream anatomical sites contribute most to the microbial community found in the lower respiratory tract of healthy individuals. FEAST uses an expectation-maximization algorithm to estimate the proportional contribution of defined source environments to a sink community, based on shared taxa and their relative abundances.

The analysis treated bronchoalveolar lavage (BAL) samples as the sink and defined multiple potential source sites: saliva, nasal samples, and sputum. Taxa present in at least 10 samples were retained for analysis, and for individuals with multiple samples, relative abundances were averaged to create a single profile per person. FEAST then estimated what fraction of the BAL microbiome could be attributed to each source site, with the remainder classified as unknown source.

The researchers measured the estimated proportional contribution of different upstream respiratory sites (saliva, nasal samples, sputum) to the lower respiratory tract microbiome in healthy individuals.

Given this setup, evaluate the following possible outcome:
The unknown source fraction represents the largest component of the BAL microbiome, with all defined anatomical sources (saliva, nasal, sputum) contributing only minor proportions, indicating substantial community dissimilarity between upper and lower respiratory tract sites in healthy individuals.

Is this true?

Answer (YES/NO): NO